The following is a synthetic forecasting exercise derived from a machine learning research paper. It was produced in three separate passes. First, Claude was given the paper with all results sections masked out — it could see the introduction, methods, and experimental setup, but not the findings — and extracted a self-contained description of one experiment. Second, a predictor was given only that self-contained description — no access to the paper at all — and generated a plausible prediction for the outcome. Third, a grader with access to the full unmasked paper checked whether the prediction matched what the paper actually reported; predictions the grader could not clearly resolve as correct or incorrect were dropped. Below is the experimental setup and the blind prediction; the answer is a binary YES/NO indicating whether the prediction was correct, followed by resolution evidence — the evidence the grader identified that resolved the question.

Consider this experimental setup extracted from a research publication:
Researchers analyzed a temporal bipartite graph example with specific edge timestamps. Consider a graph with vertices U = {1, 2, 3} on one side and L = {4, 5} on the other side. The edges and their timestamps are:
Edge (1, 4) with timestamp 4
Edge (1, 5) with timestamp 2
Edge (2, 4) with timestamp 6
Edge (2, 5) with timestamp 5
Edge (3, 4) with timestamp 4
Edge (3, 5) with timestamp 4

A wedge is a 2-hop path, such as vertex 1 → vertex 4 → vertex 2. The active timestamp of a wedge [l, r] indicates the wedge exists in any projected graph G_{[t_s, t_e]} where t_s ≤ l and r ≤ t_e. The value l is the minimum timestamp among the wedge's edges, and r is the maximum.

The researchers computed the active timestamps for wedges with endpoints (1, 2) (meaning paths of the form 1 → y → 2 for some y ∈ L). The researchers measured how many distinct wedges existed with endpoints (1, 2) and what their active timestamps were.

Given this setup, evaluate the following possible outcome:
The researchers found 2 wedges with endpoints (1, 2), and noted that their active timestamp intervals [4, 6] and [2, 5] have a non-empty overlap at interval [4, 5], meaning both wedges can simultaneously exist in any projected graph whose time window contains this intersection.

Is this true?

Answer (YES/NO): NO